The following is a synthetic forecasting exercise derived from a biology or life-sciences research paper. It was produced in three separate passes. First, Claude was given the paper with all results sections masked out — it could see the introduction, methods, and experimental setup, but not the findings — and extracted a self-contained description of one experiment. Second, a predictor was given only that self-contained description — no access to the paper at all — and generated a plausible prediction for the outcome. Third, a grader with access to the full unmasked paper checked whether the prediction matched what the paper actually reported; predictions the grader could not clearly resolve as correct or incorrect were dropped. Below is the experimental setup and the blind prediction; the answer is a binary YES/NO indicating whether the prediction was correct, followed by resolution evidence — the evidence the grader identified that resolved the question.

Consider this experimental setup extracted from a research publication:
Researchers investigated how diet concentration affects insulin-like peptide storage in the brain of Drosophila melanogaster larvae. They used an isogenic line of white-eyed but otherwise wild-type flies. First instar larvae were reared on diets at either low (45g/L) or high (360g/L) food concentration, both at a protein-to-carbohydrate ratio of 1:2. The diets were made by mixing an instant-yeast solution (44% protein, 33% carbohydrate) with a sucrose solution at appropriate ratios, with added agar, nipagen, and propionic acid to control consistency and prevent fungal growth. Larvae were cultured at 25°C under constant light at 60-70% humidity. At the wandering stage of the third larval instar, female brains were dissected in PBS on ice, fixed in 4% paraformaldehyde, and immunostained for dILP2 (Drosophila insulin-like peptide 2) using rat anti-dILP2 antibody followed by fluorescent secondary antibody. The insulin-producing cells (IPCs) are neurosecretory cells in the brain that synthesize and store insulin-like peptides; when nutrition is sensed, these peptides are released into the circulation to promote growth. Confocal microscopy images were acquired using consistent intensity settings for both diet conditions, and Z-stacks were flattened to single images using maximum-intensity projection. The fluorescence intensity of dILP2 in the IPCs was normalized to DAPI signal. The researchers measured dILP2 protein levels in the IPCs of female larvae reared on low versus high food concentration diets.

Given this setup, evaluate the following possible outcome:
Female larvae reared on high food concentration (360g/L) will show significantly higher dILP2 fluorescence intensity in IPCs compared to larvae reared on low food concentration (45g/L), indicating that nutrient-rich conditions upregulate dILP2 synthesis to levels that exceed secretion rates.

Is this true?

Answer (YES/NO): NO